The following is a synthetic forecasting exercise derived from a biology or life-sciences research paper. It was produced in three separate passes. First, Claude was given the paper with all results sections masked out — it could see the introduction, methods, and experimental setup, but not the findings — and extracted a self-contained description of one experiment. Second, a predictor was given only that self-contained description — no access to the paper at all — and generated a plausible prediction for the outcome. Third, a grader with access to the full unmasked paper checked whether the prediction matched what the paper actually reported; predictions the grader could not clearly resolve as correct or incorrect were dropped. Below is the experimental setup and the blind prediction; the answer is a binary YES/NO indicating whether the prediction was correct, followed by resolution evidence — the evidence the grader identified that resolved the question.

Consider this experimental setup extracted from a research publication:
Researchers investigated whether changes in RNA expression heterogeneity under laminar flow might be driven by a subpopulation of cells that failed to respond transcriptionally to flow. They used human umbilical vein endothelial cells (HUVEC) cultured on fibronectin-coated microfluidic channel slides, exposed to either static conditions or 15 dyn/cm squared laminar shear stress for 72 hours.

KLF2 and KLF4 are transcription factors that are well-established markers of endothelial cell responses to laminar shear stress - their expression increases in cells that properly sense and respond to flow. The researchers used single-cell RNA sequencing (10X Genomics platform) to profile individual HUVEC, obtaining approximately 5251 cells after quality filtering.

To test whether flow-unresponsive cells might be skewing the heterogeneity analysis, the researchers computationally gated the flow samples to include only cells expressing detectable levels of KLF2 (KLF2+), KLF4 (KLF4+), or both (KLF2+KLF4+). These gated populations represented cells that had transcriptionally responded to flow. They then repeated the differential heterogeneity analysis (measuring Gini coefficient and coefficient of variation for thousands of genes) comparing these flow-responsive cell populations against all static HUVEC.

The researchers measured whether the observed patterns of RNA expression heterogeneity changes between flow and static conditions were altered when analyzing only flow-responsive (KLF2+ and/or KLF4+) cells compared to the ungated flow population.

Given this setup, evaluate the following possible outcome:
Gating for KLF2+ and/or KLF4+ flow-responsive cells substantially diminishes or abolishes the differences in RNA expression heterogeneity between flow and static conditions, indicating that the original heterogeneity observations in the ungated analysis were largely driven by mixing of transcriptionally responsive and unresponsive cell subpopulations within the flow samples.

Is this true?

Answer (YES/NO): NO